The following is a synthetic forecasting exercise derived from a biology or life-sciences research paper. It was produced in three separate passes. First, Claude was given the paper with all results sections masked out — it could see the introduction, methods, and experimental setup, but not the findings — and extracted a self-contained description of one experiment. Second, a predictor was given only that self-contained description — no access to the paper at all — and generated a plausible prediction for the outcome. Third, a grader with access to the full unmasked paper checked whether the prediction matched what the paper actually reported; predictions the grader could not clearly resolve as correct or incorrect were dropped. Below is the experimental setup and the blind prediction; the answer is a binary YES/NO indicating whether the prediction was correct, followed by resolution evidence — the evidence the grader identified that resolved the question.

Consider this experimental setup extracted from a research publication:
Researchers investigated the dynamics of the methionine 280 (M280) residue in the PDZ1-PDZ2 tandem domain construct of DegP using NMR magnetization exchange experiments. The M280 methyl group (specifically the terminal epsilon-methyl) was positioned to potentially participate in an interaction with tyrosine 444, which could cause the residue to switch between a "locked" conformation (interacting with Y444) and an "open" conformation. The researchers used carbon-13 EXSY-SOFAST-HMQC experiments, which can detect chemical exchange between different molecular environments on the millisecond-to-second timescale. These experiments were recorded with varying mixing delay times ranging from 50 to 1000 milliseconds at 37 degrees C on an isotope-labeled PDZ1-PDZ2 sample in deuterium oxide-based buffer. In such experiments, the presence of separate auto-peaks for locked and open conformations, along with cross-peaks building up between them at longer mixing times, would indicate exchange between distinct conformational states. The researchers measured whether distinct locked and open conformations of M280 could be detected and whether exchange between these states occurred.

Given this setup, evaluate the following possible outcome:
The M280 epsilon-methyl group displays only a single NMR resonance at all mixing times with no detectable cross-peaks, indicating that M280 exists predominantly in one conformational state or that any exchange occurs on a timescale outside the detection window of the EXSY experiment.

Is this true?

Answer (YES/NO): NO